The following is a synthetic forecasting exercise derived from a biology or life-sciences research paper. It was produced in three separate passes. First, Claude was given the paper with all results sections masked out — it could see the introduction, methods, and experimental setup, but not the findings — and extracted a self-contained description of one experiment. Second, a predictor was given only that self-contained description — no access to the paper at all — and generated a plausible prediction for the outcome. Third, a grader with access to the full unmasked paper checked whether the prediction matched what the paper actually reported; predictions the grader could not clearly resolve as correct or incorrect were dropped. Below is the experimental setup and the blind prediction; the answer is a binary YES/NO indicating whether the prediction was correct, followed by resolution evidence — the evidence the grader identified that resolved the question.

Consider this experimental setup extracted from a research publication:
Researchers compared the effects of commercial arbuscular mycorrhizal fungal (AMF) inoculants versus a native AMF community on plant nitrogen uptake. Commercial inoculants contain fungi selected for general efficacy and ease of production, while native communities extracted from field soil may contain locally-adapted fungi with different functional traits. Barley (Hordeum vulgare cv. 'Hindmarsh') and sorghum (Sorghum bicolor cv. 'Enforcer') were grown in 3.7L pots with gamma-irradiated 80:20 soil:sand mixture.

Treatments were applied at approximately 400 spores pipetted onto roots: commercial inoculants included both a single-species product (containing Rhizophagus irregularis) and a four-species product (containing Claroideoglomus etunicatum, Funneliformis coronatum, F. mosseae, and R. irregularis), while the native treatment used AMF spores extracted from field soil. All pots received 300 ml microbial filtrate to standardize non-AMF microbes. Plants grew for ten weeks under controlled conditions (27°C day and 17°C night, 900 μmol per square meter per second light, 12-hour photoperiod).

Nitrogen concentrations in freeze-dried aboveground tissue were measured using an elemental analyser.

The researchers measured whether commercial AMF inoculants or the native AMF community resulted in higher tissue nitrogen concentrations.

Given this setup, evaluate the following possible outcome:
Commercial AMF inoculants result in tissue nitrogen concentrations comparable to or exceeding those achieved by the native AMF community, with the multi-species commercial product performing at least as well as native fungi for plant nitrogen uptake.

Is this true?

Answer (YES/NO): YES